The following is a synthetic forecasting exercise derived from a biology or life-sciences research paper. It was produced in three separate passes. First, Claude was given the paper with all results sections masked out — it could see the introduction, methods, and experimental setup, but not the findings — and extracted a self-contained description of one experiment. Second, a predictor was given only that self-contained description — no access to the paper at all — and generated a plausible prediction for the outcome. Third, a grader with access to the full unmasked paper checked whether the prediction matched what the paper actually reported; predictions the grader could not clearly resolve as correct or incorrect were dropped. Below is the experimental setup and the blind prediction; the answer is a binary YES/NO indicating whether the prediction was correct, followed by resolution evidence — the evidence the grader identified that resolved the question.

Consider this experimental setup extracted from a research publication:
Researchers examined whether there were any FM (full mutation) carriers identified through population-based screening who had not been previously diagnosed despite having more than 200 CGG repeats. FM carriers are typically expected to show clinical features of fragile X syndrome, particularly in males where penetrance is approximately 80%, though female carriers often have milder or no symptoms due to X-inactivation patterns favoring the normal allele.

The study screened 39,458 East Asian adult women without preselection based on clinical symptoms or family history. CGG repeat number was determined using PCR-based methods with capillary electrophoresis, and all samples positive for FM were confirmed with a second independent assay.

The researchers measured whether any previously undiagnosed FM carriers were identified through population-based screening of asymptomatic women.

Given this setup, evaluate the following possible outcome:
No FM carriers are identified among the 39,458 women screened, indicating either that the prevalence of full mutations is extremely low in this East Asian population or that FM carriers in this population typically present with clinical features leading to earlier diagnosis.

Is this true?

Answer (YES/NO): YES